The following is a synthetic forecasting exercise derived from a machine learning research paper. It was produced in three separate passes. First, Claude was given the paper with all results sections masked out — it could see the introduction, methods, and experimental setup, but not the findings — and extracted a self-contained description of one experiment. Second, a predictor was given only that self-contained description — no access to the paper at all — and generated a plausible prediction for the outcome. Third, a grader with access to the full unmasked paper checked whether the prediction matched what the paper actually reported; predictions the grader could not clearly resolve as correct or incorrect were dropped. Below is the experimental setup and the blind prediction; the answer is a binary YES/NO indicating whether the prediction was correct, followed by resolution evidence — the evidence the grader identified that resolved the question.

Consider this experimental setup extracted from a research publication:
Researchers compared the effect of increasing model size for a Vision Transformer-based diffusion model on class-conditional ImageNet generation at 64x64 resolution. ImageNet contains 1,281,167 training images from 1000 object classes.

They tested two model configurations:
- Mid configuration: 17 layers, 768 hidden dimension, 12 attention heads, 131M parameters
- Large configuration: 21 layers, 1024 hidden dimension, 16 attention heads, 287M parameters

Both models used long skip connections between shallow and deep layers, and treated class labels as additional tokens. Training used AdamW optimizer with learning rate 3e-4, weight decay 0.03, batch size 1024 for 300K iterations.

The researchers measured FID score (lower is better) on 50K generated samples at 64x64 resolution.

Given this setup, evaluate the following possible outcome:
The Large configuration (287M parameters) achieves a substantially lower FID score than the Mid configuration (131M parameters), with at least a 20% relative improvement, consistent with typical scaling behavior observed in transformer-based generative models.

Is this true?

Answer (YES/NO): YES